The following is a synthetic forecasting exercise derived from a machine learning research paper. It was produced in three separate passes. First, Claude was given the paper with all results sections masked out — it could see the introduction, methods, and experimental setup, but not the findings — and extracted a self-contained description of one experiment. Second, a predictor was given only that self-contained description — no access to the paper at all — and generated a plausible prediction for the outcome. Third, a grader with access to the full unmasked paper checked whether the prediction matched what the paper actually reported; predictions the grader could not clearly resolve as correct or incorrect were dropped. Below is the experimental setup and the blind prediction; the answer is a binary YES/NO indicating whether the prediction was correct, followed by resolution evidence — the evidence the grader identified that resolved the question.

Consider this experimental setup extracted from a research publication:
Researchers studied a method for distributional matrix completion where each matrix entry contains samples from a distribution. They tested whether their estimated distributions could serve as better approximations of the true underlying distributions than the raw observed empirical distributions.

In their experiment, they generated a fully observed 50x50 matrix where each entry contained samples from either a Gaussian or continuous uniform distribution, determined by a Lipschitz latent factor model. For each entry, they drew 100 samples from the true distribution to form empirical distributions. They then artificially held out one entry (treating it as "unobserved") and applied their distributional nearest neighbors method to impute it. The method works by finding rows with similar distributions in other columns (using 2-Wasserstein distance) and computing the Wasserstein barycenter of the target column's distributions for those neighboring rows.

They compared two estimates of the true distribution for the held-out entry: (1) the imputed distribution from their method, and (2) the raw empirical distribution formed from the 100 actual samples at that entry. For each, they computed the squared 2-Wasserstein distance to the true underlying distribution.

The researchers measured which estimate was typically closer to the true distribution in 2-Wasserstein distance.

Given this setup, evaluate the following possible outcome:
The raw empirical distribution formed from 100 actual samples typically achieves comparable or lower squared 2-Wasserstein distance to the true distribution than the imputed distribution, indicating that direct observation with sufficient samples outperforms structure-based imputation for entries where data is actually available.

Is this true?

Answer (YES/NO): NO